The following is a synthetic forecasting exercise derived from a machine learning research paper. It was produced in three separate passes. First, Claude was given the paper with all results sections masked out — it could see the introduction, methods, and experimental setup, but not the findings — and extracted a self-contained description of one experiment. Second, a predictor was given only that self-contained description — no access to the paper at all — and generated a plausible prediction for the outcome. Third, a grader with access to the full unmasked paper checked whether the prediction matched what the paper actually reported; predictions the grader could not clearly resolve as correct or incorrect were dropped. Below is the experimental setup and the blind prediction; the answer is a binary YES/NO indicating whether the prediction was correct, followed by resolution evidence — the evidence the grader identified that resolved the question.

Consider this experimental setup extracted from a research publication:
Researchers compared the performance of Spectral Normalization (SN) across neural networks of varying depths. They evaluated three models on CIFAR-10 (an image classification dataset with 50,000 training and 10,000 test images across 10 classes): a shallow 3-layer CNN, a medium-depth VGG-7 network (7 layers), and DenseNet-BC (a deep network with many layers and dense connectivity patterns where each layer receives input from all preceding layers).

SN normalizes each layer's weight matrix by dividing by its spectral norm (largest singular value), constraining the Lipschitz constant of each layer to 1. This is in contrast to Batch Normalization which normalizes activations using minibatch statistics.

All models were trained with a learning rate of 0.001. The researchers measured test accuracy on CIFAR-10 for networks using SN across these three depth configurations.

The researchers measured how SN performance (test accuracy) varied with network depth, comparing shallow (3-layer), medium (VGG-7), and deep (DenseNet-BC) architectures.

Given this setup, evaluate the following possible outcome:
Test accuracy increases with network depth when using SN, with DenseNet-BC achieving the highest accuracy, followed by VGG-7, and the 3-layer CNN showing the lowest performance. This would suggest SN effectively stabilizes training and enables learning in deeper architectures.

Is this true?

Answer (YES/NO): YES